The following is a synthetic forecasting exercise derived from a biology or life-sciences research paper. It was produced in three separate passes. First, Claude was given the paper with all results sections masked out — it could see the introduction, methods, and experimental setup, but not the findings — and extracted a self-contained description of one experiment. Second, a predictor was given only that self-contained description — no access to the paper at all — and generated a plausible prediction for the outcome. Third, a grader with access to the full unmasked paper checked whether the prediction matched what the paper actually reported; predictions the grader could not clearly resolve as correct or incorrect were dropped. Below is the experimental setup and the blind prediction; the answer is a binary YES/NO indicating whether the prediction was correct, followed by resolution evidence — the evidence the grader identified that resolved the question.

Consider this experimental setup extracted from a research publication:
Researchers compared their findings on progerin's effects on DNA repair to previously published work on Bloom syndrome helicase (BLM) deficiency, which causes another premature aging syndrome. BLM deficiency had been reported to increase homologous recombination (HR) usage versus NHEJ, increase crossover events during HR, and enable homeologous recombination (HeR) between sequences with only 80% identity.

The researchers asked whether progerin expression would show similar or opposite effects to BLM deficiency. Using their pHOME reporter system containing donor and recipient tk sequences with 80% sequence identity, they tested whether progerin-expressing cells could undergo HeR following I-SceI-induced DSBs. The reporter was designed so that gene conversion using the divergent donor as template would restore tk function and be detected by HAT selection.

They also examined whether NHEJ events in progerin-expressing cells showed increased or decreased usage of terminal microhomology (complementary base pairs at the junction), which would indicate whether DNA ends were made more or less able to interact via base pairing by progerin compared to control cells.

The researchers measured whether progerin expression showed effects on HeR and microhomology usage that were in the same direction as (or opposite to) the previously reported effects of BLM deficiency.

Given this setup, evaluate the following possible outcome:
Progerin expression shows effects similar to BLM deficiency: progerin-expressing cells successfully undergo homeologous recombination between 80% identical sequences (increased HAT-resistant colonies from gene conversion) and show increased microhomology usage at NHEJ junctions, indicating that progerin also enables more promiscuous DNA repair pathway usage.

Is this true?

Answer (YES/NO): NO